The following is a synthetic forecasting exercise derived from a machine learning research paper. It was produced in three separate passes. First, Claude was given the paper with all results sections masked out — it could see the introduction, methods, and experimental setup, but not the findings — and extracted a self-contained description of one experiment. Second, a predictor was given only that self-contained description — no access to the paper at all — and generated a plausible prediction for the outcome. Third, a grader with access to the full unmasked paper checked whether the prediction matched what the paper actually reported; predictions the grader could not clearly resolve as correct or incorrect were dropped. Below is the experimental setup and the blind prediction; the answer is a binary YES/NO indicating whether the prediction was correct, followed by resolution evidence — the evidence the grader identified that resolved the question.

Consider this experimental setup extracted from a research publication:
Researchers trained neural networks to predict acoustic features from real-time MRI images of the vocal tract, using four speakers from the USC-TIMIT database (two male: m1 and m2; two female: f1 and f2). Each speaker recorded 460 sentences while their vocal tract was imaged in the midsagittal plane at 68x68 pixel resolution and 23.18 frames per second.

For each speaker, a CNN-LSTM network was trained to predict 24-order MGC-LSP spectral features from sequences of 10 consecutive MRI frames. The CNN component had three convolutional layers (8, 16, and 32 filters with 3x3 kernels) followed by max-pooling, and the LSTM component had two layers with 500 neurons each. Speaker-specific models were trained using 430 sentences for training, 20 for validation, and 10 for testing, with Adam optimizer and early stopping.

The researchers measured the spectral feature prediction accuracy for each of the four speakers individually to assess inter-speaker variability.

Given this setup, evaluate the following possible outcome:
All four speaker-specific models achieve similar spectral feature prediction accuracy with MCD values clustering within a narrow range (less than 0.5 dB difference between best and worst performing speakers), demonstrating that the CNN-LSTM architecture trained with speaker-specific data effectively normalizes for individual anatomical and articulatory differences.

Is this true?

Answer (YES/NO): NO